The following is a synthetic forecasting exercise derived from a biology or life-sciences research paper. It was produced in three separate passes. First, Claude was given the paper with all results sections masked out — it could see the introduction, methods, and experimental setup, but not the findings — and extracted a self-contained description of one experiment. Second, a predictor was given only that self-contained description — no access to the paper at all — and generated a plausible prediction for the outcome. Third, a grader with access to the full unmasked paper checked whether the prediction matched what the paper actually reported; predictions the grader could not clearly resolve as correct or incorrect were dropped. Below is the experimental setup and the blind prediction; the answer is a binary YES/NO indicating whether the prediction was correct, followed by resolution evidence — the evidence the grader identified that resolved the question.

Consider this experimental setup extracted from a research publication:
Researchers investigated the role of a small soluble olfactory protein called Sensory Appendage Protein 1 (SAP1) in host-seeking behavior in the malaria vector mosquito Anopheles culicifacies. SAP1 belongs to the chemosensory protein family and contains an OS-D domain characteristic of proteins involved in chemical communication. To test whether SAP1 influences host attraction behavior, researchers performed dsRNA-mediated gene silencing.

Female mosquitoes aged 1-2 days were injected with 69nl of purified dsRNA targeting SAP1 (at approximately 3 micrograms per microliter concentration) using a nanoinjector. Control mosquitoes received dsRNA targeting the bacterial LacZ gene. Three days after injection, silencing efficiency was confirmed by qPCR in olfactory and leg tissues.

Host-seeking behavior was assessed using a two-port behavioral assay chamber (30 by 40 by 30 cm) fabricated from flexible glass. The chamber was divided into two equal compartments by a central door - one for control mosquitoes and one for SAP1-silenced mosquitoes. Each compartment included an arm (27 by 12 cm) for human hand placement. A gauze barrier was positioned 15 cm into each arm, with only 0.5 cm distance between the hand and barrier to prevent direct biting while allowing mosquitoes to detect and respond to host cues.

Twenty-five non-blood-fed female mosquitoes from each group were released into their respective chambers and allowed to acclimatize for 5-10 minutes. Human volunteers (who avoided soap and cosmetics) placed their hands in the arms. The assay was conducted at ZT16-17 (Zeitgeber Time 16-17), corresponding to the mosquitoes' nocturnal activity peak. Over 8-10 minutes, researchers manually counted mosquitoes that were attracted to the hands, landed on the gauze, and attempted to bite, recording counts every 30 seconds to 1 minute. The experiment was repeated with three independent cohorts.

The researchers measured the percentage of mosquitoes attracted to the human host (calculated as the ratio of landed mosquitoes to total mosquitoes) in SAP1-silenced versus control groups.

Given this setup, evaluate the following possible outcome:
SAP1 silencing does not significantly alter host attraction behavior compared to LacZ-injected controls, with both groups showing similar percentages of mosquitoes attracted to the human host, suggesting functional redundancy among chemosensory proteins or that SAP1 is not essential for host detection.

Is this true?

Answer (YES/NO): NO